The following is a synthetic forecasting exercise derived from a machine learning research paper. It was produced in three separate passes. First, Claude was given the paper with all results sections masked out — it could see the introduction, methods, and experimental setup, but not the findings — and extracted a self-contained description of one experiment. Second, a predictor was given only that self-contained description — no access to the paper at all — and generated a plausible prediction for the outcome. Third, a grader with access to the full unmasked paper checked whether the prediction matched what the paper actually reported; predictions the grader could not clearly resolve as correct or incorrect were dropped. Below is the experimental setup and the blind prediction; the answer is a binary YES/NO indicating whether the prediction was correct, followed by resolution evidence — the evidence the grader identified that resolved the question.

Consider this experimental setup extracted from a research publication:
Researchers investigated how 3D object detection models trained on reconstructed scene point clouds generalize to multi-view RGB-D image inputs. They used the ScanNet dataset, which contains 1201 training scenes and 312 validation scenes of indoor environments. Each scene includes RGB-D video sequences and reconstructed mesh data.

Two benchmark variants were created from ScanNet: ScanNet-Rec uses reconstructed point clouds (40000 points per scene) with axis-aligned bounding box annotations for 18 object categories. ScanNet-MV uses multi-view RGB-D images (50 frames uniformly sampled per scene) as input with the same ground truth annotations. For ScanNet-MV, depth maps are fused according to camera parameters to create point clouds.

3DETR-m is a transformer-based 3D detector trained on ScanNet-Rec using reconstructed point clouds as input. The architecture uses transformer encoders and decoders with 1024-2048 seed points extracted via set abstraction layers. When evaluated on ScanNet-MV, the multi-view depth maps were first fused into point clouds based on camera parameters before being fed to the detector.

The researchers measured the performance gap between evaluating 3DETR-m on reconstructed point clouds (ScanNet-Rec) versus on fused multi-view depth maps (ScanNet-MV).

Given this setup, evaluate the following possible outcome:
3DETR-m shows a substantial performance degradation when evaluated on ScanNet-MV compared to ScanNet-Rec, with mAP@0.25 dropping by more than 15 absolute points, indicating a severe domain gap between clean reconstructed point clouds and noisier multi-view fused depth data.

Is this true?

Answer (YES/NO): YES